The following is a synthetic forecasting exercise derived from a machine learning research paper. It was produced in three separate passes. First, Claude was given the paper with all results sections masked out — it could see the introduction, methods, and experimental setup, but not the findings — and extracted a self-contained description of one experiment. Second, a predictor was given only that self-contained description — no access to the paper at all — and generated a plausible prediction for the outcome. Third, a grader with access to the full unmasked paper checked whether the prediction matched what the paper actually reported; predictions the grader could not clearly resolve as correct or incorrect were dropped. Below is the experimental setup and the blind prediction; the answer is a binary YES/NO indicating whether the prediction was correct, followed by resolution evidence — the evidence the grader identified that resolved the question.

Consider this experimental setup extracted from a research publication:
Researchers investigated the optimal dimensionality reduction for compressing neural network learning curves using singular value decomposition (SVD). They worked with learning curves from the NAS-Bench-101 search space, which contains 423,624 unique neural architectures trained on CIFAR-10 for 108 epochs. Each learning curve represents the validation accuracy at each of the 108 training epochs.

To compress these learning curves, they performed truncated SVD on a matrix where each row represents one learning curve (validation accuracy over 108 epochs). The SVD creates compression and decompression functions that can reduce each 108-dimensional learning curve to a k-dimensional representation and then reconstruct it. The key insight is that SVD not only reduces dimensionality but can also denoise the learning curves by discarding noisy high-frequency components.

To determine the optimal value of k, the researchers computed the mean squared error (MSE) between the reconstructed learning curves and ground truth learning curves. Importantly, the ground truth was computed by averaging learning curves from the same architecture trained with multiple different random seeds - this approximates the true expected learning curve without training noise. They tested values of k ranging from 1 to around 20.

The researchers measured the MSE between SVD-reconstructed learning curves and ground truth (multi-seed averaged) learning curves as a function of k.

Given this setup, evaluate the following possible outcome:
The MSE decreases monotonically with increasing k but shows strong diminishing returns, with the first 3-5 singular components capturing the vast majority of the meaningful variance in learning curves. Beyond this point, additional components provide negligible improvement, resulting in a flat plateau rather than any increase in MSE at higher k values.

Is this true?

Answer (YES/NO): NO